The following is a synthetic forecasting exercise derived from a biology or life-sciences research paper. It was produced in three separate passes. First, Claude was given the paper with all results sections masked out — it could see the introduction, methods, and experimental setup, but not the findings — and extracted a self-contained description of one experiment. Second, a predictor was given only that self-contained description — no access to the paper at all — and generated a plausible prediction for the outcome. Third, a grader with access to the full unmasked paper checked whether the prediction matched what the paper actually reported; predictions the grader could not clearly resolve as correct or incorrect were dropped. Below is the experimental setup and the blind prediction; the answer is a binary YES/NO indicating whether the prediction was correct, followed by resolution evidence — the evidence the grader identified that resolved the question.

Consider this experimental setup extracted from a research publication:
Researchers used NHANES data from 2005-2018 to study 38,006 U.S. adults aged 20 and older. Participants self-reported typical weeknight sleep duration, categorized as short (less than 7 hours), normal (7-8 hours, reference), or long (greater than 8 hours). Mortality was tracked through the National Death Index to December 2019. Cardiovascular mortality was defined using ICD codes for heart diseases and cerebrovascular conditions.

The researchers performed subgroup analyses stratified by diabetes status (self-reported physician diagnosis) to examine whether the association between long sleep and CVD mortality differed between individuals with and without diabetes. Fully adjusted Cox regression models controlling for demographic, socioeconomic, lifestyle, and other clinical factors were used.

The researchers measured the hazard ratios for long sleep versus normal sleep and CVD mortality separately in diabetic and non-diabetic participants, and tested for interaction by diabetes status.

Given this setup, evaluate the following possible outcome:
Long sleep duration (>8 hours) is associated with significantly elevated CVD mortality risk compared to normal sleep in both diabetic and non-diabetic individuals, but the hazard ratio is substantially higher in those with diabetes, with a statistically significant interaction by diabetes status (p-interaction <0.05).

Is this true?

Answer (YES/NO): NO